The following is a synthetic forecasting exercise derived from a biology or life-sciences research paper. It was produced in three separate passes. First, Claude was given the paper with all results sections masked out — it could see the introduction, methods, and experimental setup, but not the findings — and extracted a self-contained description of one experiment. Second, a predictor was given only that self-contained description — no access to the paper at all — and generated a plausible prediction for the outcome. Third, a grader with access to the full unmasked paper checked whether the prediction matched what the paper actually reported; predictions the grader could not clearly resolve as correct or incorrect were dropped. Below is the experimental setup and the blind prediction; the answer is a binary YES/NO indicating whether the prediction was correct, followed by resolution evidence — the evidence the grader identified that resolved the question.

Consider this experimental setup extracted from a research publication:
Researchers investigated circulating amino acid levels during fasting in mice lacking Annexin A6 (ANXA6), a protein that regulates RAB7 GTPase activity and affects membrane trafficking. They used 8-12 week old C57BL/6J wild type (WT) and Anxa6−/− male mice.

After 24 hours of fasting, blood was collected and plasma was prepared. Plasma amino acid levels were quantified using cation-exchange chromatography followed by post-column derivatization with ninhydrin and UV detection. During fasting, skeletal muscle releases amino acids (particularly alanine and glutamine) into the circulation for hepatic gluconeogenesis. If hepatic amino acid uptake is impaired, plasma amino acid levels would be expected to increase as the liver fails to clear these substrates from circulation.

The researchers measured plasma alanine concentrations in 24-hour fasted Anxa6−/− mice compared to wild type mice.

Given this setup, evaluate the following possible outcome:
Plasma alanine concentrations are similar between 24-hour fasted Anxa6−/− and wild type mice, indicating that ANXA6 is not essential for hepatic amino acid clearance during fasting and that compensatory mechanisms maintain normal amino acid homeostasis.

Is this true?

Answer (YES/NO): NO